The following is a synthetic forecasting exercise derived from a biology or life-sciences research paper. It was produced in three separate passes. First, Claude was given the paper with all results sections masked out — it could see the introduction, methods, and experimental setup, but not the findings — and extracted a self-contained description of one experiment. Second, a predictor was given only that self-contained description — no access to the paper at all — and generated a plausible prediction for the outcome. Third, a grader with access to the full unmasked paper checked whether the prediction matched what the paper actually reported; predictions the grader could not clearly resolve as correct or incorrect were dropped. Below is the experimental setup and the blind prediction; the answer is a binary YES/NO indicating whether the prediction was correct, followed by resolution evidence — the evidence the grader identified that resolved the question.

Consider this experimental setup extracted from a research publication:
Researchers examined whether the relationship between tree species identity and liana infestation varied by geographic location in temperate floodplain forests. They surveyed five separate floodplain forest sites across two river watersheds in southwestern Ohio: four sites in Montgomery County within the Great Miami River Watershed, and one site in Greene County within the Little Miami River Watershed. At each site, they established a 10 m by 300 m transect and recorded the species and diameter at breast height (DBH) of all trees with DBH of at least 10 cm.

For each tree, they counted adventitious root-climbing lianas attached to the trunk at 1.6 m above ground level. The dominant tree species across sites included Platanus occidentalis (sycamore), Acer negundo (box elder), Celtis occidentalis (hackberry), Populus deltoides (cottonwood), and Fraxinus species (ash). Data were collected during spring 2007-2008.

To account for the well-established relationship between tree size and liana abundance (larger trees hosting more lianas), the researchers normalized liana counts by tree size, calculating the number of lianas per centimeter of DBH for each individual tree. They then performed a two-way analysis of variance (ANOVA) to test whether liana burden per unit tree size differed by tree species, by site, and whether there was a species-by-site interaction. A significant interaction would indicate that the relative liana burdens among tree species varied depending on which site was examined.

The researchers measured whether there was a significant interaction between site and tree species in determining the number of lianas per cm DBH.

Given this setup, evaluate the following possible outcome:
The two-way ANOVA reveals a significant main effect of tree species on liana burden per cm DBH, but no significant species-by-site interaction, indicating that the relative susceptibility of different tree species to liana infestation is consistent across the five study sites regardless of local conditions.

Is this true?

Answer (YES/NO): NO